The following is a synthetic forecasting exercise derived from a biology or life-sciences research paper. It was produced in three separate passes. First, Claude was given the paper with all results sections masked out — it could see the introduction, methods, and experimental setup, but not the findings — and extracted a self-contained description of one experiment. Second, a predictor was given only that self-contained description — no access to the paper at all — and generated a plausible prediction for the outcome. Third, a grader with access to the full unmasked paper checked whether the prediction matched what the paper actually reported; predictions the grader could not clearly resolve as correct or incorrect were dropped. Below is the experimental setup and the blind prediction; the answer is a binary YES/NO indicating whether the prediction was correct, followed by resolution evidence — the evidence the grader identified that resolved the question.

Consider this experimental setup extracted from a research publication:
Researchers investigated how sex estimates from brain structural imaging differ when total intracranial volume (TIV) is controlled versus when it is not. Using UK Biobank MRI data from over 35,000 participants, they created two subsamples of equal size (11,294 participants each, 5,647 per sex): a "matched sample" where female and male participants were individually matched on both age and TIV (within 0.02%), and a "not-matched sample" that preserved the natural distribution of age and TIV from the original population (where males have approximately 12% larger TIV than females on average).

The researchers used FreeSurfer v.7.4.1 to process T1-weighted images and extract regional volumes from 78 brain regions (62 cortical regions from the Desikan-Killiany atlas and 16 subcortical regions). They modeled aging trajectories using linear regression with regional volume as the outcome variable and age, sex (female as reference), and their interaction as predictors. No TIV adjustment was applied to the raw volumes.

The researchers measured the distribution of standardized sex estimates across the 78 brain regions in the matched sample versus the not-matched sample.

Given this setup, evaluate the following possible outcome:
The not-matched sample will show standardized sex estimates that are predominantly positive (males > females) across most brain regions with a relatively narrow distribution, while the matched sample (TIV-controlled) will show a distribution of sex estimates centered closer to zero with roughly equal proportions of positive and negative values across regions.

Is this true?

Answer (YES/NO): YES